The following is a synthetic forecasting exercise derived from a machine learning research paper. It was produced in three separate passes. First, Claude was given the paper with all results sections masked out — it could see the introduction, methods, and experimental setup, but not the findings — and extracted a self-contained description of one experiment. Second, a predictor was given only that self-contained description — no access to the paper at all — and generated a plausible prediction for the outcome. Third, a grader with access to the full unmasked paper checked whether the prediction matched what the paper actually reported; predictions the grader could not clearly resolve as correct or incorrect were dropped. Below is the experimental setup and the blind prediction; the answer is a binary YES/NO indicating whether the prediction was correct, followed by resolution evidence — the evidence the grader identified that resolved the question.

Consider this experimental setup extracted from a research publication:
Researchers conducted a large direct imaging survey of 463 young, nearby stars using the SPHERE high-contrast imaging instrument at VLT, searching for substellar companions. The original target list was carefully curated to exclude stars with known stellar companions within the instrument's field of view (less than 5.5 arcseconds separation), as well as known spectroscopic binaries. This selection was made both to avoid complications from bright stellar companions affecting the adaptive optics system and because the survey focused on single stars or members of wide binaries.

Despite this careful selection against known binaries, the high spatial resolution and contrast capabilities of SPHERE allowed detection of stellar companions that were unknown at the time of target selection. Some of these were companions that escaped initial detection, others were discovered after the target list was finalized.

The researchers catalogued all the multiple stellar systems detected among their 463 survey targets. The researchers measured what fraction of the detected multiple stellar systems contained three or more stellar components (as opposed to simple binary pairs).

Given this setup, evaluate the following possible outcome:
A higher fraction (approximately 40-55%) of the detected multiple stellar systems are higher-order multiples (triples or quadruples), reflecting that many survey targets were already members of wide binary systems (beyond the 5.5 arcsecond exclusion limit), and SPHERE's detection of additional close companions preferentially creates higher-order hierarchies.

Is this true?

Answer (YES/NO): NO